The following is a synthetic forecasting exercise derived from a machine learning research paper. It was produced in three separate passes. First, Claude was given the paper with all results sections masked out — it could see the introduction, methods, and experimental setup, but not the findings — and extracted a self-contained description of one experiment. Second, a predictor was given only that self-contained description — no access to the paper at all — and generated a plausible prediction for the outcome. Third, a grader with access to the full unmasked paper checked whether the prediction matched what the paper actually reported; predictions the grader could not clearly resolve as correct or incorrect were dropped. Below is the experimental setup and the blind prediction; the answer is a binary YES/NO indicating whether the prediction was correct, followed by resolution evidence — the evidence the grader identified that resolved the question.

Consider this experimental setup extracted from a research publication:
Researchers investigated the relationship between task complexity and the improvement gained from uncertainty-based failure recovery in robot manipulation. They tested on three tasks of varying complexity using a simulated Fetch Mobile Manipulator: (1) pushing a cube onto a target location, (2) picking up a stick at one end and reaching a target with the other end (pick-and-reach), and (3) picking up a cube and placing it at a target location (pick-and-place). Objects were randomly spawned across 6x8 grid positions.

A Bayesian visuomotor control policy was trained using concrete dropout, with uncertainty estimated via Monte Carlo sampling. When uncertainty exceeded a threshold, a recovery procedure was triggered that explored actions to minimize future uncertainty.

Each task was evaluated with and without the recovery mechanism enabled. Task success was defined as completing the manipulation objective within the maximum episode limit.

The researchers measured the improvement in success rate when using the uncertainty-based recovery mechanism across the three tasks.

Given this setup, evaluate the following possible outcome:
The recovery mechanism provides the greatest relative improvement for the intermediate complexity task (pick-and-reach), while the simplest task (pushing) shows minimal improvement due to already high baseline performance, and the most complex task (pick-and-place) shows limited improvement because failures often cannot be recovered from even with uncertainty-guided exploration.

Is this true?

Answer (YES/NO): NO